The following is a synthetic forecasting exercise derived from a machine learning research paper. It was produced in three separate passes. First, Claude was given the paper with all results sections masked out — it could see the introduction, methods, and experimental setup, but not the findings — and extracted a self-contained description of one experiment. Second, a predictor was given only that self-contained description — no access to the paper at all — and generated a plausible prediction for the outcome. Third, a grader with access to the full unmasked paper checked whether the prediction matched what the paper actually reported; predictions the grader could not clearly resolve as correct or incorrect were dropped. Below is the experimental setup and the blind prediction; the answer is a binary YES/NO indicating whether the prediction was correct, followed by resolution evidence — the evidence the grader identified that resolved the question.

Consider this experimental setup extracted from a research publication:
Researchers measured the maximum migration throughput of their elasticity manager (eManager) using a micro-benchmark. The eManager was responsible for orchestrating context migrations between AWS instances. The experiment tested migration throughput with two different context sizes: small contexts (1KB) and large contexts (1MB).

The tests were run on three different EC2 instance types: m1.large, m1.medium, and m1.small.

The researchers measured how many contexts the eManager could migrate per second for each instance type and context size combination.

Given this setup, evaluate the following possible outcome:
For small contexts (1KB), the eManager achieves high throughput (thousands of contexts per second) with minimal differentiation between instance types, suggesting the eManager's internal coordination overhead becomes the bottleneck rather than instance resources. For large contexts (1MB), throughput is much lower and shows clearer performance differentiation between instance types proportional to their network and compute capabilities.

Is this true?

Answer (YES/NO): NO